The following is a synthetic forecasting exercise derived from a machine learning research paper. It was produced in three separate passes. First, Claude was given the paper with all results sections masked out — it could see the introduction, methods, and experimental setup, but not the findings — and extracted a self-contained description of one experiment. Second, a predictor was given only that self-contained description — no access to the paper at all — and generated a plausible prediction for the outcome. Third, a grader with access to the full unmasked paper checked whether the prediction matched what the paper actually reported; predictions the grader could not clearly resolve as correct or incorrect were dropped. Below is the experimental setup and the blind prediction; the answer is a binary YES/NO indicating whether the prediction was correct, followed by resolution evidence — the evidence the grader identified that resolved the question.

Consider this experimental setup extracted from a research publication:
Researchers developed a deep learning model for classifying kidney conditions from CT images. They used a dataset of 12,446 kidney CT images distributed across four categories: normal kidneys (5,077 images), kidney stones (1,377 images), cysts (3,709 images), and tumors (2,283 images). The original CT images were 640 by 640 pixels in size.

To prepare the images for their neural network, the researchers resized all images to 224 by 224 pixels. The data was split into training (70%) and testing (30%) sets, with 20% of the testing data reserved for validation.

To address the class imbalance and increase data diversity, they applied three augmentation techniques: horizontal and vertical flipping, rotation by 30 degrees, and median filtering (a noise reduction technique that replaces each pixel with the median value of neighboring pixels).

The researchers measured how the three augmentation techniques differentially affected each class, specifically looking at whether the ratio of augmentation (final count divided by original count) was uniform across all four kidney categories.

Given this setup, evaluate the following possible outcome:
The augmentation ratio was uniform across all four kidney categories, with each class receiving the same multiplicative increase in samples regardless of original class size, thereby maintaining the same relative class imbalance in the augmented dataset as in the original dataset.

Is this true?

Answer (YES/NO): NO